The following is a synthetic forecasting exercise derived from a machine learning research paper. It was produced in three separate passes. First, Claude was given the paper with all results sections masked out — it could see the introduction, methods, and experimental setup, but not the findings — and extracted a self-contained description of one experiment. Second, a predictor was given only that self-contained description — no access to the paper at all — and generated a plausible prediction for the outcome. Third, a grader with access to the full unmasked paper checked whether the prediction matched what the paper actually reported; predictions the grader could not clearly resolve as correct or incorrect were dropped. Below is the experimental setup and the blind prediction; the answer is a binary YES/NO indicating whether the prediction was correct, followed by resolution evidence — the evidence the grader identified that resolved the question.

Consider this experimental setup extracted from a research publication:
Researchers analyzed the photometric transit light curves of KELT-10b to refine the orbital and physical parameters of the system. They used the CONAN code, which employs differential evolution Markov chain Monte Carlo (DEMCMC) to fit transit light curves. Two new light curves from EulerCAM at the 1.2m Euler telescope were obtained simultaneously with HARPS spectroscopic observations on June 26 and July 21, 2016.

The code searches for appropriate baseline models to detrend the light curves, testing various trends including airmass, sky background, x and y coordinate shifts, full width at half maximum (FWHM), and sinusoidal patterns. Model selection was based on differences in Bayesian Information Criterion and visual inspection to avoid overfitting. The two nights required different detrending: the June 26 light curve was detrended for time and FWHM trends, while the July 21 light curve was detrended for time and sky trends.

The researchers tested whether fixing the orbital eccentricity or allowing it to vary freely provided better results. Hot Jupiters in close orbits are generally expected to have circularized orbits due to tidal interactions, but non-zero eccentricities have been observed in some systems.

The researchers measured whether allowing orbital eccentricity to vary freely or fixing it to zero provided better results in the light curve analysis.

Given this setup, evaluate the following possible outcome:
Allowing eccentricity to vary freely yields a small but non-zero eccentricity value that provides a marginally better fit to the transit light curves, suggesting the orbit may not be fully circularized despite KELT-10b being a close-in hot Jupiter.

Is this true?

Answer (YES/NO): NO